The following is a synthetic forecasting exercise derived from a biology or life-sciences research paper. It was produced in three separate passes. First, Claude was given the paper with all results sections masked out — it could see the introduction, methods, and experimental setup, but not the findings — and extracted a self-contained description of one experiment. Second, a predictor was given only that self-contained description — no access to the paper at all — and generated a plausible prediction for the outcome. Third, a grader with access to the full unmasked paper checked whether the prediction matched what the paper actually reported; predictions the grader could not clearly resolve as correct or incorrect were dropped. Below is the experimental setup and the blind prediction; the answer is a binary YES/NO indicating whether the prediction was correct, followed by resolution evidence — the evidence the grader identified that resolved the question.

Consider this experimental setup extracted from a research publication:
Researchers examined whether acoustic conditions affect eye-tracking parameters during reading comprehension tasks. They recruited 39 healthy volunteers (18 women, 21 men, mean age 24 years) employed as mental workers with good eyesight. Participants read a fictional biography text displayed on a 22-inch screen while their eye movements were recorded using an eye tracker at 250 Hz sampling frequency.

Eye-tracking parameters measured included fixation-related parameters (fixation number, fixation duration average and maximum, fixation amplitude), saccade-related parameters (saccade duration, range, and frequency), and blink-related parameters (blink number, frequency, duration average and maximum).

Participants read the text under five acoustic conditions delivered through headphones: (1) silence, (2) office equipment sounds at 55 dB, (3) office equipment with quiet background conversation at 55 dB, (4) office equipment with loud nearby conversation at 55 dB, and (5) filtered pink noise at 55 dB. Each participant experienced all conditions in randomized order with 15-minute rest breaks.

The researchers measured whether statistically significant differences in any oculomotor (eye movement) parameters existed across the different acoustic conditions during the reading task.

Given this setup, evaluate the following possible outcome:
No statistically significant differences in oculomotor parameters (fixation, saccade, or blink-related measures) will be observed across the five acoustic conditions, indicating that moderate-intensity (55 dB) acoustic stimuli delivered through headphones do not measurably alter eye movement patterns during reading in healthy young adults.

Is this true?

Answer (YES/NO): YES